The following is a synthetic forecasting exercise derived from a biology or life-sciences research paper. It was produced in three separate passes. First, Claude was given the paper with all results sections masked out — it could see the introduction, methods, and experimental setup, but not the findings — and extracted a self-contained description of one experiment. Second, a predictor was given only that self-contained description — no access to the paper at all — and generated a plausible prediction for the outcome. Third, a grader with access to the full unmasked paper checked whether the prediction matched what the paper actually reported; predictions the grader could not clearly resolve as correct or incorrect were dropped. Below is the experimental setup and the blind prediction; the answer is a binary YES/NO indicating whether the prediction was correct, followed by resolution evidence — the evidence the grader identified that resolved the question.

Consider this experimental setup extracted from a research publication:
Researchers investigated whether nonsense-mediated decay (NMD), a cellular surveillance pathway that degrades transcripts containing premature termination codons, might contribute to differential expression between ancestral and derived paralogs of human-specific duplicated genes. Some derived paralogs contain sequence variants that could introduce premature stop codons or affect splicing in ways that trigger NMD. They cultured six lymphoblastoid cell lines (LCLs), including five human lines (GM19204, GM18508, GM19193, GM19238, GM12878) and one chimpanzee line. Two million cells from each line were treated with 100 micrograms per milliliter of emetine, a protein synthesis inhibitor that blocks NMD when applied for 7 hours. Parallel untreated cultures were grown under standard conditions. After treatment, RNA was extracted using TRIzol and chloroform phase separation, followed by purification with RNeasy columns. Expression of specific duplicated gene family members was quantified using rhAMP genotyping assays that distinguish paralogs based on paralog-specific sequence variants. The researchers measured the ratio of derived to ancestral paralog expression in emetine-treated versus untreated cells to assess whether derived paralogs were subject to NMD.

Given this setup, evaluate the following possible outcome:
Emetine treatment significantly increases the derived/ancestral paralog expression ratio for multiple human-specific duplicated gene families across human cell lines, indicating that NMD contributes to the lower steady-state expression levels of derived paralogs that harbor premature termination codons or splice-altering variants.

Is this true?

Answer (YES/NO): NO